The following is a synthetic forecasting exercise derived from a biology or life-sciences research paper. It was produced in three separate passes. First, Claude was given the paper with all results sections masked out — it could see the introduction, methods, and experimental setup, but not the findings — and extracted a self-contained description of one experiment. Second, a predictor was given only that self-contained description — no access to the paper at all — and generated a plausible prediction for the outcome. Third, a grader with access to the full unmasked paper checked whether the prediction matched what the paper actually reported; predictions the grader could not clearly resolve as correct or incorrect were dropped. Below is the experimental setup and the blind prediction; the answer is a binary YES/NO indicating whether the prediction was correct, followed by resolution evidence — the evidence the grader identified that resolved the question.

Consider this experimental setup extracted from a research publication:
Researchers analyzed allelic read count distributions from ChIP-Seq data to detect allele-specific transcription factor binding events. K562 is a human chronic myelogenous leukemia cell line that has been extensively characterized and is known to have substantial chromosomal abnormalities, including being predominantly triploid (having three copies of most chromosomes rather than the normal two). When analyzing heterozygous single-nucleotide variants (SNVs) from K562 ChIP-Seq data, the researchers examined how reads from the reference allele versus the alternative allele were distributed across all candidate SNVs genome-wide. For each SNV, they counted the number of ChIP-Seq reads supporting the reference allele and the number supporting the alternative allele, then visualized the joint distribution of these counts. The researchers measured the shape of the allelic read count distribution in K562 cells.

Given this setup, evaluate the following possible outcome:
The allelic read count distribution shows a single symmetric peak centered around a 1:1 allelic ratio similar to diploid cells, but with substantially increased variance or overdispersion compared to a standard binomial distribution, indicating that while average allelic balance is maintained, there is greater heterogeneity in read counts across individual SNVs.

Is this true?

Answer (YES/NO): NO